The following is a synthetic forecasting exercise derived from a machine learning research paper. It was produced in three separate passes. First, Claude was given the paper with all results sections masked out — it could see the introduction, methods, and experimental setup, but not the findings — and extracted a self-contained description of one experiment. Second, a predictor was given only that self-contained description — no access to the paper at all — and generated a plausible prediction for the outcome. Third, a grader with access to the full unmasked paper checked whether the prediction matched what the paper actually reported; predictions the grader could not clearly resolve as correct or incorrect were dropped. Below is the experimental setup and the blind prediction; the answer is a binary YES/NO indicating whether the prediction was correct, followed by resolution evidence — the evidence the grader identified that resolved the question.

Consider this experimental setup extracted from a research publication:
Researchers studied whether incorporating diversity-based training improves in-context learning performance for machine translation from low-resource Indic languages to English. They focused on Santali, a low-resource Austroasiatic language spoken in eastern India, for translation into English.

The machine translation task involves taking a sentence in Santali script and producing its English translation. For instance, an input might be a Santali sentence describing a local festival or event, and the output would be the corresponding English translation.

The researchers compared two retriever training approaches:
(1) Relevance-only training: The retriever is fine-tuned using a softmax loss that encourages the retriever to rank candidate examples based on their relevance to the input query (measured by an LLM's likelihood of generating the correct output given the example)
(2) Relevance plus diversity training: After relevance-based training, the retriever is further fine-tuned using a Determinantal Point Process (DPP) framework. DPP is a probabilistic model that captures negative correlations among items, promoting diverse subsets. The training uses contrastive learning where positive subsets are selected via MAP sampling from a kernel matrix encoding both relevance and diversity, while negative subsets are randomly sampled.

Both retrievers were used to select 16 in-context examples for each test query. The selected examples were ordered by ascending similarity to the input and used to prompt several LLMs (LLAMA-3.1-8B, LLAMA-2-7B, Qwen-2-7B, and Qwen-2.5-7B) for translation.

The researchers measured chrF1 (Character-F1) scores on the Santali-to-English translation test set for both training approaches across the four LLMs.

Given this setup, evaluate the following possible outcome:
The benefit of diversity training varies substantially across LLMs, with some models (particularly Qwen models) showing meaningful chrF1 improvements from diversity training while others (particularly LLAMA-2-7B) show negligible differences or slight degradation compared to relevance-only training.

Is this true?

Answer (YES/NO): NO